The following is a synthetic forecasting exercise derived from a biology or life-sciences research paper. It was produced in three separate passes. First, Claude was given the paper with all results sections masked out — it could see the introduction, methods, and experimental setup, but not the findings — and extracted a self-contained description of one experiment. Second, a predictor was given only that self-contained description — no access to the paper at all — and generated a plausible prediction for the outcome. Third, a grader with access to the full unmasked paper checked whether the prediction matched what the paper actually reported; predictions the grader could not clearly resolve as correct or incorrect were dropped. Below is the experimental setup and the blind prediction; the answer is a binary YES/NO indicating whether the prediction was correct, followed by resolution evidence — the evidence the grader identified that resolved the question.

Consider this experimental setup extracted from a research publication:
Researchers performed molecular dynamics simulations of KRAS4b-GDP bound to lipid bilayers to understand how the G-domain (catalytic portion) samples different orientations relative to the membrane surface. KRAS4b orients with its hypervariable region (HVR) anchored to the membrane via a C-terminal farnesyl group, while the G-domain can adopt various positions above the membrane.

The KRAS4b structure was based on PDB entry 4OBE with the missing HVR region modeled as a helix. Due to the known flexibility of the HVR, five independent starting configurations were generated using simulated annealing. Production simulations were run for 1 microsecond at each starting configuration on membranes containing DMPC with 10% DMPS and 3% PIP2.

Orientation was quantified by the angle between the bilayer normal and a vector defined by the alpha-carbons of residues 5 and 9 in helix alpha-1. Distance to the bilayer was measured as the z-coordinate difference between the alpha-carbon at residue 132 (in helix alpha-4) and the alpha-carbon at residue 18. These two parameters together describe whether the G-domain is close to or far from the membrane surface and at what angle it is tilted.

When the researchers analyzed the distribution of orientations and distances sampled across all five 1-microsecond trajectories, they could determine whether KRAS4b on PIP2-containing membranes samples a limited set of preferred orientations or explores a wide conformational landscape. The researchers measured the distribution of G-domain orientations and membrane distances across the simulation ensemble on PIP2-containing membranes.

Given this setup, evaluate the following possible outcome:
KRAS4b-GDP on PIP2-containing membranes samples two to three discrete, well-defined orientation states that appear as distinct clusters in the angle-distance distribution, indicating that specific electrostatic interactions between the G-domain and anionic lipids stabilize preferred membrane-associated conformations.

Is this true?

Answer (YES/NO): NO